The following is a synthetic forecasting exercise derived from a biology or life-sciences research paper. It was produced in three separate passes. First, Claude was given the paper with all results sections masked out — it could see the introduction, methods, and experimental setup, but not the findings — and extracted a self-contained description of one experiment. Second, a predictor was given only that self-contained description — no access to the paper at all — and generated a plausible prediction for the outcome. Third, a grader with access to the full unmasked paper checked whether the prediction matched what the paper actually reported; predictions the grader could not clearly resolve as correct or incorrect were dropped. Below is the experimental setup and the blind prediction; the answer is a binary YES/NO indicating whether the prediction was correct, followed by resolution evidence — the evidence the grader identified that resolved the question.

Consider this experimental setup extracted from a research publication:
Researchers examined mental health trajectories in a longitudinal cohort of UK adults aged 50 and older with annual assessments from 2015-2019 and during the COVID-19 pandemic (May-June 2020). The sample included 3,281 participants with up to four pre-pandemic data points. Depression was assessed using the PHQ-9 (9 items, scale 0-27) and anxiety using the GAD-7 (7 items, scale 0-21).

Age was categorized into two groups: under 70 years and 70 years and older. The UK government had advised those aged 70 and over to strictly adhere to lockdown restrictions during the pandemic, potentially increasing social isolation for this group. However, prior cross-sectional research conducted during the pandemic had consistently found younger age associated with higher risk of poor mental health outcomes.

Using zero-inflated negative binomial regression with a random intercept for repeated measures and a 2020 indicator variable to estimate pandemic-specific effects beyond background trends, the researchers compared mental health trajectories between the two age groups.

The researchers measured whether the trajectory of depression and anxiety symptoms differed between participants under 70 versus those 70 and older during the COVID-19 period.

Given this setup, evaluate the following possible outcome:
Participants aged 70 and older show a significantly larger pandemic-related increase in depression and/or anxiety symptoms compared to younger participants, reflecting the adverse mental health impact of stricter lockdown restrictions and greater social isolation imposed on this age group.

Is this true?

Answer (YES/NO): NO